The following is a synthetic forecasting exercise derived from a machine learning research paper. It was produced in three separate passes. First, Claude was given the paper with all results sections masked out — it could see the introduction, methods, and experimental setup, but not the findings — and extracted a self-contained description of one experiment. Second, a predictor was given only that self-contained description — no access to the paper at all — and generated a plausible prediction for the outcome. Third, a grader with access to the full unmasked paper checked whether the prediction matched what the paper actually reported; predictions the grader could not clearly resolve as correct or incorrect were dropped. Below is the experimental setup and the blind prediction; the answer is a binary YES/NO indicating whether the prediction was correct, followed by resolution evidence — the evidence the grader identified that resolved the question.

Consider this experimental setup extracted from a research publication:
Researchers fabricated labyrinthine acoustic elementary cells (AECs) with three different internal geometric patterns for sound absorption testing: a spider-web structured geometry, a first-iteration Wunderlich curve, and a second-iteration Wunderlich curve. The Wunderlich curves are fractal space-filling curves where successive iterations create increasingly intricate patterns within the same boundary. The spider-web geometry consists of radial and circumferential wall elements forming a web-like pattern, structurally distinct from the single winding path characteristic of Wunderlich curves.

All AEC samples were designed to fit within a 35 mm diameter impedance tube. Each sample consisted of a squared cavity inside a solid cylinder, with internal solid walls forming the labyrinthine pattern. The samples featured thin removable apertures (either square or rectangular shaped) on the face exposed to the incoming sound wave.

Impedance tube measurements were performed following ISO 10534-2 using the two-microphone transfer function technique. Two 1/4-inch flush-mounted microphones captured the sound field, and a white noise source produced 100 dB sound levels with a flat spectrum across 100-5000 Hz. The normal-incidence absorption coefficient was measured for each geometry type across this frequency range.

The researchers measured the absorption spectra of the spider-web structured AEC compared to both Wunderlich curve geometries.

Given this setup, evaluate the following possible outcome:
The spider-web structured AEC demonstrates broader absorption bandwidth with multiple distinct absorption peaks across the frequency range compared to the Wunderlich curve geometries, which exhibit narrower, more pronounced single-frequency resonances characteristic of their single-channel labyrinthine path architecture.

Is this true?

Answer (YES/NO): NO